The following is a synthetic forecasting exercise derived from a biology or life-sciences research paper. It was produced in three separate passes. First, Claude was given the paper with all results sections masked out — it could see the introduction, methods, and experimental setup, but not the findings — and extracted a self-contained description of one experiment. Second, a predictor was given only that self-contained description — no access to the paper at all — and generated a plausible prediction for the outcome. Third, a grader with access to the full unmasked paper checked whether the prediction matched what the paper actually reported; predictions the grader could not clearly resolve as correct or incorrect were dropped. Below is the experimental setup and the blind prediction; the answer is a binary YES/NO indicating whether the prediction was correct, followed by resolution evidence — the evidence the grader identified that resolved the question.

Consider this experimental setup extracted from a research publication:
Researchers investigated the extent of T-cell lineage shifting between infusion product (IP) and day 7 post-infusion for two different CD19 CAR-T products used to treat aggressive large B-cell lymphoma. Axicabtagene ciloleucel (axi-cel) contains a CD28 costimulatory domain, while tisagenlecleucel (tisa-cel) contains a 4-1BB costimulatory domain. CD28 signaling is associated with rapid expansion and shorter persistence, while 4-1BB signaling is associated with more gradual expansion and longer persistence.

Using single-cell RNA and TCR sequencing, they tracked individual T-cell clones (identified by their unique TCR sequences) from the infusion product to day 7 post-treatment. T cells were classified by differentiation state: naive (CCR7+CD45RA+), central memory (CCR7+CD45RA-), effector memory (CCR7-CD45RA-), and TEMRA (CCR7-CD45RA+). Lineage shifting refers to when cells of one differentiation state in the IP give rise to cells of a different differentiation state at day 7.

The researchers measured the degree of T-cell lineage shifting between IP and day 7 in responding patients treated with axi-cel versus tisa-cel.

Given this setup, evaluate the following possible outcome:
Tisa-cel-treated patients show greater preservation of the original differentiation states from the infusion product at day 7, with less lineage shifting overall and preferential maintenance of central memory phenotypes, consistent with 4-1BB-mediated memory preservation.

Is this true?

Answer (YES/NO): NO